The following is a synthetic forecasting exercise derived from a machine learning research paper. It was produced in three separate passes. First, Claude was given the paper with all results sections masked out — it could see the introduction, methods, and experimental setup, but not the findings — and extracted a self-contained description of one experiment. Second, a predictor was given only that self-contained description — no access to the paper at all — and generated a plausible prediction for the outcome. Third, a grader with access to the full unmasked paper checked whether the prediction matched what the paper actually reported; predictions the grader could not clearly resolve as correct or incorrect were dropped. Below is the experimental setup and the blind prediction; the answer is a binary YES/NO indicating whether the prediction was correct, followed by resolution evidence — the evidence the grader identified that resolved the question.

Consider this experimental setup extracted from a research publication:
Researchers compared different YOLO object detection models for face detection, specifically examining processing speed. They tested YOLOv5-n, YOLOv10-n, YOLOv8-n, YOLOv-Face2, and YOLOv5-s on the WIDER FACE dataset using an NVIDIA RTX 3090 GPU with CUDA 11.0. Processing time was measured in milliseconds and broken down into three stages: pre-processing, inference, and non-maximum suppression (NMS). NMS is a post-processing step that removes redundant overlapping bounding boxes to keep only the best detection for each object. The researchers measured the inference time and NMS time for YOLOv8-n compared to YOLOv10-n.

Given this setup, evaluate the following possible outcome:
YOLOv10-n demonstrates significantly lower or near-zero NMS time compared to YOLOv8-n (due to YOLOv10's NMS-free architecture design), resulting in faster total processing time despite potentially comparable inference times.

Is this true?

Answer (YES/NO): NO